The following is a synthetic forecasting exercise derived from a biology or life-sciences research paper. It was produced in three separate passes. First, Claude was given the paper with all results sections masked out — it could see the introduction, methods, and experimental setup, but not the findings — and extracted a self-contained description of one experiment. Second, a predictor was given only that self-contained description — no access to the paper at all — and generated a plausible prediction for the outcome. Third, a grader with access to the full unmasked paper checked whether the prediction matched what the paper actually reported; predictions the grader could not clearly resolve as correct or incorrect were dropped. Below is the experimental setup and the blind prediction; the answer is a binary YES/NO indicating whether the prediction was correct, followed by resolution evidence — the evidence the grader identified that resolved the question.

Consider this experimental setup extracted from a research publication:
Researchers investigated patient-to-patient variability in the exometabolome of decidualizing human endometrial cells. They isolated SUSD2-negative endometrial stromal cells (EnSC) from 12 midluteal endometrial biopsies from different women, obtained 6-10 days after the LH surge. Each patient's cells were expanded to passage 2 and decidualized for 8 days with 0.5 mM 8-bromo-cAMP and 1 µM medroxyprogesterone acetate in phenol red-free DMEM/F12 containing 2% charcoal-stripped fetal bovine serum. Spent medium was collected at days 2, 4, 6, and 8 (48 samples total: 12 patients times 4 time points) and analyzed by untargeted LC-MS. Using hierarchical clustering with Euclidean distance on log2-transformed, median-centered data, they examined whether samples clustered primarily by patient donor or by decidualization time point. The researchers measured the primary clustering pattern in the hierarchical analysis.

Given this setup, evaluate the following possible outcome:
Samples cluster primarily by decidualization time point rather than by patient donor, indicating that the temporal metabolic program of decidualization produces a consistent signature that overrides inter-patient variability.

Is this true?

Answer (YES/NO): YES